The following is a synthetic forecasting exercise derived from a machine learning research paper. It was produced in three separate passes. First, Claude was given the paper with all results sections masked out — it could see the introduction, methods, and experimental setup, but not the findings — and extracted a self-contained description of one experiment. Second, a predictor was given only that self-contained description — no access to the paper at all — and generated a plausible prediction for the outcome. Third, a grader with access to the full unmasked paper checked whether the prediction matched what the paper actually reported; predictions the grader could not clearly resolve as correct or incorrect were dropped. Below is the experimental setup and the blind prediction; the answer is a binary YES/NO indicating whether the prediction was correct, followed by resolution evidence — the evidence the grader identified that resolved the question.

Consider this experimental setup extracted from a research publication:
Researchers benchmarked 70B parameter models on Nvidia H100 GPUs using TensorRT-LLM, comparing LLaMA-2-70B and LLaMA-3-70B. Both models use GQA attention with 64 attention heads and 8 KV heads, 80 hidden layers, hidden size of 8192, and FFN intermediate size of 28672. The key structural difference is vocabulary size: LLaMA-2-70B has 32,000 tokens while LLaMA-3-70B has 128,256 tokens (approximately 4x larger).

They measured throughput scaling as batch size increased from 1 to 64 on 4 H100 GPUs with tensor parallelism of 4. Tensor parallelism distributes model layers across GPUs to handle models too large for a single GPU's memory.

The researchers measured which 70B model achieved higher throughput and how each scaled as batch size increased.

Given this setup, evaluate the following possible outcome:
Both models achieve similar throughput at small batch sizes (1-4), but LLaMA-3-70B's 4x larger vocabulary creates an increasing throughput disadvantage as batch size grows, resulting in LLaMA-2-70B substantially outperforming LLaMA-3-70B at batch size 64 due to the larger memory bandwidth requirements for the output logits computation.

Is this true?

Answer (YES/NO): NO